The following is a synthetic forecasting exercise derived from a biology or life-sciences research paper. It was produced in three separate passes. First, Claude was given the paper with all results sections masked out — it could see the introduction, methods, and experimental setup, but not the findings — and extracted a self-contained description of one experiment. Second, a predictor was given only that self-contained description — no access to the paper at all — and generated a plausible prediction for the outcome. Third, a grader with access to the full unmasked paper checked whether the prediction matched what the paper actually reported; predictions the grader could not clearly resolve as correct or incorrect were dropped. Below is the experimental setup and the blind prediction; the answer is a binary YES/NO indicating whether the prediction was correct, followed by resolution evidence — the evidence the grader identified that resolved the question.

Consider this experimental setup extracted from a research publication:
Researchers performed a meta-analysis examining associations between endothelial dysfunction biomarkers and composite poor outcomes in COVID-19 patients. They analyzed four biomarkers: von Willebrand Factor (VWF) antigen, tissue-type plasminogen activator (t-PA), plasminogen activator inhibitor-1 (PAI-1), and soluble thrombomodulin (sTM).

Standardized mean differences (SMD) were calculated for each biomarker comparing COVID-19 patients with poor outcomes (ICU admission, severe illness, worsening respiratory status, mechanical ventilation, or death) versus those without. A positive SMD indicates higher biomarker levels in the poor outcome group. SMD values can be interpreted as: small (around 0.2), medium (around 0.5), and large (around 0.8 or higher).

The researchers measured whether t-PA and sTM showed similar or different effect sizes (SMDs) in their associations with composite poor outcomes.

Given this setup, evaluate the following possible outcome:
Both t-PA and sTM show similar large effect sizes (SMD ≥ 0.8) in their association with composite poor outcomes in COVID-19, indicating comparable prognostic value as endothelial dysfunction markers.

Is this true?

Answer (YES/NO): NO